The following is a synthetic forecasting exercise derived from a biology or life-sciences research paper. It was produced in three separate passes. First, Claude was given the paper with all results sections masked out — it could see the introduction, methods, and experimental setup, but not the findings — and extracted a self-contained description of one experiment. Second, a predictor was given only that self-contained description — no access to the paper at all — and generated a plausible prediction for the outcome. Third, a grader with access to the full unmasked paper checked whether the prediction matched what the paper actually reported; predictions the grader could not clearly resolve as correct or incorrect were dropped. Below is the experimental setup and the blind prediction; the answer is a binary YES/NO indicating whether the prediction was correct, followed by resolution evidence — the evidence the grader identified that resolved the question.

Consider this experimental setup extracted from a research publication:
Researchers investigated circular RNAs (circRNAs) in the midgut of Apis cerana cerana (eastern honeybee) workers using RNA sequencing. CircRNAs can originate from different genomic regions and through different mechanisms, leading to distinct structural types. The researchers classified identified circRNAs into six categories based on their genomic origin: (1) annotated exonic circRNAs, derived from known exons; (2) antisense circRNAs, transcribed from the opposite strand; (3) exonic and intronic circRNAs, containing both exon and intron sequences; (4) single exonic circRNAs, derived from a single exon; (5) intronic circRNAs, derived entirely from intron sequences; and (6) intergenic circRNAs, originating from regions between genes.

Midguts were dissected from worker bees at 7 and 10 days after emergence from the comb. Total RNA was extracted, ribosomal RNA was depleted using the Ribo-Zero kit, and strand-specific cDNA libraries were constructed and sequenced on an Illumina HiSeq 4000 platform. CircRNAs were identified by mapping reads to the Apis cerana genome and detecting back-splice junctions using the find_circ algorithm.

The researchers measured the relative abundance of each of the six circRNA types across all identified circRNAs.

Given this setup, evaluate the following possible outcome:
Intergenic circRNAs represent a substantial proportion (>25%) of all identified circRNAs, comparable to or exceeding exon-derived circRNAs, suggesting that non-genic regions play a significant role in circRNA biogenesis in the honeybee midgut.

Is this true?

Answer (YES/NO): NO